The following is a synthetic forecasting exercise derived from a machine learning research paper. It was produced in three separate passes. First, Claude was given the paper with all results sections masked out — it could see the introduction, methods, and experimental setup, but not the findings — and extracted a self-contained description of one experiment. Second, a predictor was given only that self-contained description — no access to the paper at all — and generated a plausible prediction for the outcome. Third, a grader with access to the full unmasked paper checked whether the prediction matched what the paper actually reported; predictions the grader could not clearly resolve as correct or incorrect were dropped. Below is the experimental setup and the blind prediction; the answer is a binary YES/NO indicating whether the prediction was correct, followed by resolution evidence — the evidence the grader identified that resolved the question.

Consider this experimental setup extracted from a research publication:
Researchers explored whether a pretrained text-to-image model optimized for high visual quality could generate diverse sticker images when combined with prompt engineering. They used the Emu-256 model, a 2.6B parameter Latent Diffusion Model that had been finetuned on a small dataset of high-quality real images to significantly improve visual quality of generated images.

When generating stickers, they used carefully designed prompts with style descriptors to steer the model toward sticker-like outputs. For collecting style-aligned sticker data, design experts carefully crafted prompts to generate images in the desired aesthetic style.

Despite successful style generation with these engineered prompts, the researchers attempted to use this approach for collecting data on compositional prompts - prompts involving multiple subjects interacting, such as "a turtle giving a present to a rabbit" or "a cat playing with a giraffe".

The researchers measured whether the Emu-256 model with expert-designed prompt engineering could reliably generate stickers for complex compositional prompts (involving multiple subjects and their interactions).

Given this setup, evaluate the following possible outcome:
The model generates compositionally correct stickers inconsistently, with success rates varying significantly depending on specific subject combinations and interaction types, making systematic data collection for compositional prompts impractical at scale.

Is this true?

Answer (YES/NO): NO